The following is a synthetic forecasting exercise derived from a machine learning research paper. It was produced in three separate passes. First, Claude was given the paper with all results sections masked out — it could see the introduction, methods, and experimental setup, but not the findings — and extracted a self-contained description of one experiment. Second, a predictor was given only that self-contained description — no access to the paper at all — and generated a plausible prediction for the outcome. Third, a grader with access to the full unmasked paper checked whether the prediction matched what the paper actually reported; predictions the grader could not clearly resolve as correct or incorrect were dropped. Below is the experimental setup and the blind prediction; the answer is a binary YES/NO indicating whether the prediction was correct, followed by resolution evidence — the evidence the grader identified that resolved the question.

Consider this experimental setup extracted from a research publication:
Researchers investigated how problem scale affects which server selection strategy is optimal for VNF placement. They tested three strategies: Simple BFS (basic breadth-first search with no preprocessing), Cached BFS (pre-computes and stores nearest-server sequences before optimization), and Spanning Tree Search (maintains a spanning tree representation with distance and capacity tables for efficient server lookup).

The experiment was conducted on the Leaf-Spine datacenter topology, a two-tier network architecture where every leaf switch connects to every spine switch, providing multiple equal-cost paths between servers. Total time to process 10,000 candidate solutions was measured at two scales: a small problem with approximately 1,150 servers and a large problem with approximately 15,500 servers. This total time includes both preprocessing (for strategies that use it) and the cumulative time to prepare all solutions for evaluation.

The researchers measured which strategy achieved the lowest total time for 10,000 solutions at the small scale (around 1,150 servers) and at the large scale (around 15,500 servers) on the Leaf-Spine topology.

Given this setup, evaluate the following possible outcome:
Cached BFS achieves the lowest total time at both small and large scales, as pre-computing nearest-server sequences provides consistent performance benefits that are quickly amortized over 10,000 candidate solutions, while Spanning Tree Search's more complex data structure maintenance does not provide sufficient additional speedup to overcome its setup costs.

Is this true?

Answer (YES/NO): NO